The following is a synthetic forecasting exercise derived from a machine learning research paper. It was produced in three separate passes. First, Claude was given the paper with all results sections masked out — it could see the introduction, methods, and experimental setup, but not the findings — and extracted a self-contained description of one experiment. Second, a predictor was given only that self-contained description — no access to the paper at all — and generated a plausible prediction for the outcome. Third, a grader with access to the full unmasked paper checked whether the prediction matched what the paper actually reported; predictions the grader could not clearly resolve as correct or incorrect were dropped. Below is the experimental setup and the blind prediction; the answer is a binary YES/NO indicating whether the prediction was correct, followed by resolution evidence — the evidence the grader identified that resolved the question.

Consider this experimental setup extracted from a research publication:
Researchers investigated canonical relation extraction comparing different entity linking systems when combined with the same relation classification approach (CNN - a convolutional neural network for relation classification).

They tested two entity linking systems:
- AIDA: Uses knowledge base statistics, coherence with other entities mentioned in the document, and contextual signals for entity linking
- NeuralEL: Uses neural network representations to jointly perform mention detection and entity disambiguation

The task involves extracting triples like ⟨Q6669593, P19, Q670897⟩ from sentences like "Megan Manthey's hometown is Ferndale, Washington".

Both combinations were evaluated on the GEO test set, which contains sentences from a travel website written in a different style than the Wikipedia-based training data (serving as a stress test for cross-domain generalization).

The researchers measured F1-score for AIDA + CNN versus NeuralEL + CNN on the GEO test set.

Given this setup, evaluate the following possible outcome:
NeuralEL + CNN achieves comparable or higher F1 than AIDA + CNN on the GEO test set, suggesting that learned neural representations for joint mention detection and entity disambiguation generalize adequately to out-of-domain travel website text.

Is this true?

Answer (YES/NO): YES